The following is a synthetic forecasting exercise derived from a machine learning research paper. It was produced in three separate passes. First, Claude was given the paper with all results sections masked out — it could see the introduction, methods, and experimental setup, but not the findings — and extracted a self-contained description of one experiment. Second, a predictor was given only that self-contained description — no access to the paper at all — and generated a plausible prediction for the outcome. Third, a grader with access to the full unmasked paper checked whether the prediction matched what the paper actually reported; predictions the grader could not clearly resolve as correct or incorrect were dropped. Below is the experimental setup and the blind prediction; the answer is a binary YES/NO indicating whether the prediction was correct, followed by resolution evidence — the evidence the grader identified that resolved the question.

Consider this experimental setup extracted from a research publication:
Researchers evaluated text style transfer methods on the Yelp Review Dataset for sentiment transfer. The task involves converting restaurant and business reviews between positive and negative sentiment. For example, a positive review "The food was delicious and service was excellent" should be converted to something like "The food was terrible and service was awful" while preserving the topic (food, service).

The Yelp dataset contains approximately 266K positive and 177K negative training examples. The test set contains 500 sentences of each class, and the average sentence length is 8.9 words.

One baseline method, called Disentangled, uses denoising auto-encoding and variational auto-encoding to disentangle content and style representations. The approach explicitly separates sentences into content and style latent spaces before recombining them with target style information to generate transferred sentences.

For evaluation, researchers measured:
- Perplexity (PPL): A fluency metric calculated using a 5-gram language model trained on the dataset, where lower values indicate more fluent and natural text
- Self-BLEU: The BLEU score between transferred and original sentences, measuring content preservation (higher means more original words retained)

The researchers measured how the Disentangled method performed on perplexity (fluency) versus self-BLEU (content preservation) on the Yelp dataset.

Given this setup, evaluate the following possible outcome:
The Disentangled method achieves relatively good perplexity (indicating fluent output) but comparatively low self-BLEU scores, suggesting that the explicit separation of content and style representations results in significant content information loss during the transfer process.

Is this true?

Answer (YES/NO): YES